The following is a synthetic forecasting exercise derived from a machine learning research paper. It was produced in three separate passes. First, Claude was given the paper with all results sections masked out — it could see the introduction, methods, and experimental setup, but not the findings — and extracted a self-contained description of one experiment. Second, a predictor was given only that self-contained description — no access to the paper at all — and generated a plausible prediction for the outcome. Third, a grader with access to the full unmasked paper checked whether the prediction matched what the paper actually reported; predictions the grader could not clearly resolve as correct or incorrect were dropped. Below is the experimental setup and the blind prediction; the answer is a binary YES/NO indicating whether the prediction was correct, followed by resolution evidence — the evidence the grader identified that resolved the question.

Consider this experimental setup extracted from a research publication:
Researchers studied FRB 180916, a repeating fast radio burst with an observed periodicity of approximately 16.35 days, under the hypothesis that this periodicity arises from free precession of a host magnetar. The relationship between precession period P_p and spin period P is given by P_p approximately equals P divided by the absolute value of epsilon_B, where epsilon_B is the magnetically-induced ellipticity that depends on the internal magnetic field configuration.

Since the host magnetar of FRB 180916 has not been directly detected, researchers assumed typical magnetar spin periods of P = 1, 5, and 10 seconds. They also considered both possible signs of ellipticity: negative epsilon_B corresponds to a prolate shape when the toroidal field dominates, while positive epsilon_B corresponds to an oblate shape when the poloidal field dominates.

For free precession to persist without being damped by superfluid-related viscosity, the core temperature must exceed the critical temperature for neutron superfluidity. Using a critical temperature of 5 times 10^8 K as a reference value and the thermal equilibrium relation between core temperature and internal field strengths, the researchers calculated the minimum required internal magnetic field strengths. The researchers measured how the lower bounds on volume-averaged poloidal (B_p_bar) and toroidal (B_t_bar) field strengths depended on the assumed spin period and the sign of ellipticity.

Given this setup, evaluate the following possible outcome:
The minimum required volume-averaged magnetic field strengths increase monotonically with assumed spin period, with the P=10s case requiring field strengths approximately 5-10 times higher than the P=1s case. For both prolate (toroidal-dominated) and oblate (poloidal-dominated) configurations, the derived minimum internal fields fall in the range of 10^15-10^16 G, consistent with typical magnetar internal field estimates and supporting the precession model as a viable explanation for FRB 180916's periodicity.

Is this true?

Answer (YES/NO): NO